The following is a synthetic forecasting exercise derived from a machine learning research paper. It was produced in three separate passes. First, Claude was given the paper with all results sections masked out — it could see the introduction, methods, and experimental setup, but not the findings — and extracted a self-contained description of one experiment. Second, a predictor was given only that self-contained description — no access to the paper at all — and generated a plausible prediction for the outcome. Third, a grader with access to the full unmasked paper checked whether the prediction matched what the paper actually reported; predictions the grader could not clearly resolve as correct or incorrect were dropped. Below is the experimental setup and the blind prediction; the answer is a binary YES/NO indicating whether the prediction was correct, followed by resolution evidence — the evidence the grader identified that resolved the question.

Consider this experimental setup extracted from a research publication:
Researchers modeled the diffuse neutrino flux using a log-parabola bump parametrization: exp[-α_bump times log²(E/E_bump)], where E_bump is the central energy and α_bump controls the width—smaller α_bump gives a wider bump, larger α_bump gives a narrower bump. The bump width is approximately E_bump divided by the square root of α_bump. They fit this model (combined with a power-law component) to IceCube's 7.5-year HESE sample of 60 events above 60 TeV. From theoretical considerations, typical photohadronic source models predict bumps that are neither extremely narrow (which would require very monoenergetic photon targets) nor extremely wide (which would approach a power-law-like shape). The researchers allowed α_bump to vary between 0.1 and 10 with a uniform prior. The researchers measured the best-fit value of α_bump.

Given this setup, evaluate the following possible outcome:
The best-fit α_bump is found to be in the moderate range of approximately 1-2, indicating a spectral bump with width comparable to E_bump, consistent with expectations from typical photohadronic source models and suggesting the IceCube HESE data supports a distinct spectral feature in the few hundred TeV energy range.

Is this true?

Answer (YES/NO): NO